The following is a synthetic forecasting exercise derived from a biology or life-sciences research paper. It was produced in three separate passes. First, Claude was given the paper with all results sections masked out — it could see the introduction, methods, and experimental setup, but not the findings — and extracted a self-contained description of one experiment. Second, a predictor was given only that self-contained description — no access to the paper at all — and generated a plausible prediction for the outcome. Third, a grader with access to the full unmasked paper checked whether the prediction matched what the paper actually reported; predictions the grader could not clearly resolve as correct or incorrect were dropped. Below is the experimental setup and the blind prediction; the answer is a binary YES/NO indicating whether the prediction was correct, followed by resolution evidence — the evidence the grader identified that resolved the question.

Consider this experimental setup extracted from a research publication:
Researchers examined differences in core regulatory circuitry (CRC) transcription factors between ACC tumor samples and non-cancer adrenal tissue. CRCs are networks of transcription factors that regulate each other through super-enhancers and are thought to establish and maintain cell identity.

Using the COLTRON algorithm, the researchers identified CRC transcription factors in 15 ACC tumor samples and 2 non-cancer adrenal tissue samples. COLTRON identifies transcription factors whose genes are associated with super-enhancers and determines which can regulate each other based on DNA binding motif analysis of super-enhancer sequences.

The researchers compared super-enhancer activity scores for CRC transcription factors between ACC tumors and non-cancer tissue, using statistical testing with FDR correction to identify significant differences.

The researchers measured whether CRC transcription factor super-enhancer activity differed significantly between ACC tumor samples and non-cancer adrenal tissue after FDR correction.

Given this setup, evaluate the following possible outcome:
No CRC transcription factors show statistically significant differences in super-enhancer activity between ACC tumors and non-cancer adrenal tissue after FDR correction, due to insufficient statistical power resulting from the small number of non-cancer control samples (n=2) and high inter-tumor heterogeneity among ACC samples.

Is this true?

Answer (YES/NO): YES